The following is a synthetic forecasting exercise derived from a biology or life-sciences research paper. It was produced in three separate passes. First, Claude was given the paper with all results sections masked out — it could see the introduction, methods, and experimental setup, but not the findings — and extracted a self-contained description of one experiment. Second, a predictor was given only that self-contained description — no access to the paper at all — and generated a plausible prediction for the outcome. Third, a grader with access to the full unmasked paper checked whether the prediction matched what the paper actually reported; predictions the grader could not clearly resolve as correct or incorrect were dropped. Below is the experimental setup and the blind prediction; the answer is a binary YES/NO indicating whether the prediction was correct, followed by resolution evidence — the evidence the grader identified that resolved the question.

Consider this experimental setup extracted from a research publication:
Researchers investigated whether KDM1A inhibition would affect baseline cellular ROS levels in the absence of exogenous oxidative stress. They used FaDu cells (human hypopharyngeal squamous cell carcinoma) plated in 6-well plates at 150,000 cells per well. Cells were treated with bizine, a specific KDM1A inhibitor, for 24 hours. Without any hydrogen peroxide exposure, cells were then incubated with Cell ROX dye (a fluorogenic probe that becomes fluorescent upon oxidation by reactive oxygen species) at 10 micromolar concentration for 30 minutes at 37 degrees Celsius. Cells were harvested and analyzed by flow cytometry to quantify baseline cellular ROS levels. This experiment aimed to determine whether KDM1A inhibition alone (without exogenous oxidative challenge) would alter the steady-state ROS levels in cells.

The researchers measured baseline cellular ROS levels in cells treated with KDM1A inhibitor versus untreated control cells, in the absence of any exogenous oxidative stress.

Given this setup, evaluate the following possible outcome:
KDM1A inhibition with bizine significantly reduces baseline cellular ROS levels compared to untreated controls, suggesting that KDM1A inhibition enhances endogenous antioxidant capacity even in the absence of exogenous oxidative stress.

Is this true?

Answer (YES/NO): NO